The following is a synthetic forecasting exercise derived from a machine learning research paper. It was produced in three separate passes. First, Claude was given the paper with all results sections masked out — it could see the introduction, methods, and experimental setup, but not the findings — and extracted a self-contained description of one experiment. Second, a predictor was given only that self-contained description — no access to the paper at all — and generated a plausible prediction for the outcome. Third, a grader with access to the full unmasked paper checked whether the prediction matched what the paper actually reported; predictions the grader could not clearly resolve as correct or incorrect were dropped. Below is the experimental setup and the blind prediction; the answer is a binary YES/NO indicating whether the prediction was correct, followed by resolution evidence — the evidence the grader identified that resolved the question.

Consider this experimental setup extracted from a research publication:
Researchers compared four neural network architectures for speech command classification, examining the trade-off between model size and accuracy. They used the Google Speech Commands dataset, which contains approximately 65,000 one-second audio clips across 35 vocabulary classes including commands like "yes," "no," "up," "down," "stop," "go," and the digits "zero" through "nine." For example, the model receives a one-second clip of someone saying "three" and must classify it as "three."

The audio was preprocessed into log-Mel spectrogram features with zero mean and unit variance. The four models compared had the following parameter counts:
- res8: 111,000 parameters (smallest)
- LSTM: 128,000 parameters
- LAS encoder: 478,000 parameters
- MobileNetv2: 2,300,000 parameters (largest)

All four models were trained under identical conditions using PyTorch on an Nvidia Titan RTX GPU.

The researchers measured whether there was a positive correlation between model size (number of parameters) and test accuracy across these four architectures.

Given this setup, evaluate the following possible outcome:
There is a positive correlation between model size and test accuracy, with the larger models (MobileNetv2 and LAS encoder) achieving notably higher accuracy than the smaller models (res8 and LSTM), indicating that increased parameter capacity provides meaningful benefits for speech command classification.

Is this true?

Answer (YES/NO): NO